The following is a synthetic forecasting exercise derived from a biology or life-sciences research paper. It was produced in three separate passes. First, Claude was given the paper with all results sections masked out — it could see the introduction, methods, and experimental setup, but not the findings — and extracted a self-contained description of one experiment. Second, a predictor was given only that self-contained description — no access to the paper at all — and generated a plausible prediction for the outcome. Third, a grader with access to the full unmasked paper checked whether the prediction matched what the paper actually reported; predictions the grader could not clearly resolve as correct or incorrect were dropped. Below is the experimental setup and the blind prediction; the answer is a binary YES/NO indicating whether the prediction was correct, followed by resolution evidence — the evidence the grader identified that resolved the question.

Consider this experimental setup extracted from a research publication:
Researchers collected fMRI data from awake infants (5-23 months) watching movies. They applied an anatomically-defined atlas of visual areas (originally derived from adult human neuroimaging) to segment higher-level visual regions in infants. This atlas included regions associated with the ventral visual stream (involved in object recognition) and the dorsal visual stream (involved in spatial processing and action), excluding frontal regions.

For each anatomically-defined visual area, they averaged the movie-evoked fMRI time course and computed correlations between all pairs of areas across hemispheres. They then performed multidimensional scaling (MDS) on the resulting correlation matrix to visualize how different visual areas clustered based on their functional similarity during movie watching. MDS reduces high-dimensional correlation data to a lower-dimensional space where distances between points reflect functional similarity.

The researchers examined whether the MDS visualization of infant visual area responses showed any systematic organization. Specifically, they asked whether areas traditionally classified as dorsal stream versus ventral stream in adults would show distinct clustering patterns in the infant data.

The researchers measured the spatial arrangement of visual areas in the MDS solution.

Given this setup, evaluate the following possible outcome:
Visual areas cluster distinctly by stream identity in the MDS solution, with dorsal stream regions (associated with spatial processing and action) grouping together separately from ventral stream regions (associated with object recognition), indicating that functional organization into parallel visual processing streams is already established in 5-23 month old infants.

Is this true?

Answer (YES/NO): YES